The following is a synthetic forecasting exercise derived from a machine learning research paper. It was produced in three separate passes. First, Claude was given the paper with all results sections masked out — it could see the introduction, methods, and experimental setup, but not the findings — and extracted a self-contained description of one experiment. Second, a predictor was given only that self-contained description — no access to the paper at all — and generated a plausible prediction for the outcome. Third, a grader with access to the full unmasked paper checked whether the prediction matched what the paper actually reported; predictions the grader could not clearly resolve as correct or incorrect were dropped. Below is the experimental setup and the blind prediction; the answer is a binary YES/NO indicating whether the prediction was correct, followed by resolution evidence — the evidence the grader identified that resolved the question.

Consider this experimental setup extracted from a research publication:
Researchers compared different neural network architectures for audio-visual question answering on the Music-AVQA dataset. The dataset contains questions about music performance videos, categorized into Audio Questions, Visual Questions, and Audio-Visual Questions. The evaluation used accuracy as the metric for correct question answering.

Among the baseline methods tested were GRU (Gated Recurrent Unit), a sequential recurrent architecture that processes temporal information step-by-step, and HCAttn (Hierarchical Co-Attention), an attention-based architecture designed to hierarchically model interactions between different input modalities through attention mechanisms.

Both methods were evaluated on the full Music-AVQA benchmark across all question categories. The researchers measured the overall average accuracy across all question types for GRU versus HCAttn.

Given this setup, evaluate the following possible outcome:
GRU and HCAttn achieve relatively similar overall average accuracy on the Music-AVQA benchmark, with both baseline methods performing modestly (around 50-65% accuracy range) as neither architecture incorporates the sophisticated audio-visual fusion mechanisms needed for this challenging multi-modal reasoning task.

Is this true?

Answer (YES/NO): NO